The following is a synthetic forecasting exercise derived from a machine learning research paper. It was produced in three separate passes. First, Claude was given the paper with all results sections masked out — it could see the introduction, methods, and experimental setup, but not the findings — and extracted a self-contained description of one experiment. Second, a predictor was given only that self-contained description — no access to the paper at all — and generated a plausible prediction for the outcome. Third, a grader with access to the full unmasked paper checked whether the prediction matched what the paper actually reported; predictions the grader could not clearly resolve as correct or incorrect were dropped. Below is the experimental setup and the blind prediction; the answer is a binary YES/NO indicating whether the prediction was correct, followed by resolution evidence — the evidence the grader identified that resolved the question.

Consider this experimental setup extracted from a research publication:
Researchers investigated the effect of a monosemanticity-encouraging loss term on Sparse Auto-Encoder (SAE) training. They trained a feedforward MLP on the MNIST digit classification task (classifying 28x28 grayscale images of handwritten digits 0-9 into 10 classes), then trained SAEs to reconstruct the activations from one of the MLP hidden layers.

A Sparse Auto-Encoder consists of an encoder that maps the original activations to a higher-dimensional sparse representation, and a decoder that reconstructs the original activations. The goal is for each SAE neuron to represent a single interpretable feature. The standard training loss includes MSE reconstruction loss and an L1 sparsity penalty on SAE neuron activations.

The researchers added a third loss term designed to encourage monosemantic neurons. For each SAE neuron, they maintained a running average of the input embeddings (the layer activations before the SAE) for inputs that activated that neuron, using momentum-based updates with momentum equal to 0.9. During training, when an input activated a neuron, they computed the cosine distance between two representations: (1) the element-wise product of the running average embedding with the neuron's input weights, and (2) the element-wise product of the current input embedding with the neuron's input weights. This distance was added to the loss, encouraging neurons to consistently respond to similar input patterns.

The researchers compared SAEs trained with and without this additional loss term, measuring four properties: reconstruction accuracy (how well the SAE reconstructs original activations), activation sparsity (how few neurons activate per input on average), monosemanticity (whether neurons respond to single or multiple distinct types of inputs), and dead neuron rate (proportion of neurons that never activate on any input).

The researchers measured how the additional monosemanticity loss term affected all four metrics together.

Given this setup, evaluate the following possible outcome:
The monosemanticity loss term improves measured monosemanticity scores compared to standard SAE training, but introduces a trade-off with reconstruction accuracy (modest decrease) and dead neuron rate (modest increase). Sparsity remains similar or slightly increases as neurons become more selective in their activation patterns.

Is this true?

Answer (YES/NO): NO